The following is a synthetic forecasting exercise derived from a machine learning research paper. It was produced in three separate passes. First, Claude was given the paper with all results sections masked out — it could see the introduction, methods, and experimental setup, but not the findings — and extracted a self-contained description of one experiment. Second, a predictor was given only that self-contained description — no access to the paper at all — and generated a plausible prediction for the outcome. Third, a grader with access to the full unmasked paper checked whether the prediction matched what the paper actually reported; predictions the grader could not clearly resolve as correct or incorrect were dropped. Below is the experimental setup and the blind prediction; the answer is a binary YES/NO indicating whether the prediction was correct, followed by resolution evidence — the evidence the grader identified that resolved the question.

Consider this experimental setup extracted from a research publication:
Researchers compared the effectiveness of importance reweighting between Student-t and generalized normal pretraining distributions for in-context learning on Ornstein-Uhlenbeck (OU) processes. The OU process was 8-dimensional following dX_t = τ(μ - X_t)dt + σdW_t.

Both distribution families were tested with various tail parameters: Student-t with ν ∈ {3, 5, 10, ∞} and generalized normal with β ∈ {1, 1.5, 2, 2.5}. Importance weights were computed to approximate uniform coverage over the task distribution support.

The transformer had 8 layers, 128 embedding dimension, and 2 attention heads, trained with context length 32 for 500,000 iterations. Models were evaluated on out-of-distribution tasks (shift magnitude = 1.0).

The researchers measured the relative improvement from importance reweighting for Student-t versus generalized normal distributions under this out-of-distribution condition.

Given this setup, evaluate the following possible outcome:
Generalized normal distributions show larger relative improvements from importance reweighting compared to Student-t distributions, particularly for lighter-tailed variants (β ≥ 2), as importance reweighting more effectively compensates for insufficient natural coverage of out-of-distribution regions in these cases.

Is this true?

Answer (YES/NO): NO